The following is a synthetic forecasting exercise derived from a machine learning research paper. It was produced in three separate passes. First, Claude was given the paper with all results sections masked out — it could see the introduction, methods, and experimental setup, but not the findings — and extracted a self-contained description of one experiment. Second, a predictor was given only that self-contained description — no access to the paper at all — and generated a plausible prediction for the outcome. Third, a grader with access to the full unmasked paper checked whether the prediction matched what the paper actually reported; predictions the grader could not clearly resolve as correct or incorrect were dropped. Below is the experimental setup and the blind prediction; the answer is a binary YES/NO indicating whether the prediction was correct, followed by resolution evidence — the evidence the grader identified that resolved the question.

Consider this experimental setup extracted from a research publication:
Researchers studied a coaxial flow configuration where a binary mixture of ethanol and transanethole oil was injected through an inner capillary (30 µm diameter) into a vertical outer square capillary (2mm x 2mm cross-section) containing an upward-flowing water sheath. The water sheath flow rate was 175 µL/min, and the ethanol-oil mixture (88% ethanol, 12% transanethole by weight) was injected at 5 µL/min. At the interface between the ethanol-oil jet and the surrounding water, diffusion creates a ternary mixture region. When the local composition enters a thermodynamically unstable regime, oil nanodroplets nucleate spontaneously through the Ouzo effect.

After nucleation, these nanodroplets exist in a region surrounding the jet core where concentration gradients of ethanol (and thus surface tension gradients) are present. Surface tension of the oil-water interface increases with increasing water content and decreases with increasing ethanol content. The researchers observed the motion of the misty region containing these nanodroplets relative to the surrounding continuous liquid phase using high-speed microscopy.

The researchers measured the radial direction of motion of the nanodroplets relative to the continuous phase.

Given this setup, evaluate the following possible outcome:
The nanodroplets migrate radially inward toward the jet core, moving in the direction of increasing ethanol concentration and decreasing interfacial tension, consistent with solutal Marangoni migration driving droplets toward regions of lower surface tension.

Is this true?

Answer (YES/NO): YES